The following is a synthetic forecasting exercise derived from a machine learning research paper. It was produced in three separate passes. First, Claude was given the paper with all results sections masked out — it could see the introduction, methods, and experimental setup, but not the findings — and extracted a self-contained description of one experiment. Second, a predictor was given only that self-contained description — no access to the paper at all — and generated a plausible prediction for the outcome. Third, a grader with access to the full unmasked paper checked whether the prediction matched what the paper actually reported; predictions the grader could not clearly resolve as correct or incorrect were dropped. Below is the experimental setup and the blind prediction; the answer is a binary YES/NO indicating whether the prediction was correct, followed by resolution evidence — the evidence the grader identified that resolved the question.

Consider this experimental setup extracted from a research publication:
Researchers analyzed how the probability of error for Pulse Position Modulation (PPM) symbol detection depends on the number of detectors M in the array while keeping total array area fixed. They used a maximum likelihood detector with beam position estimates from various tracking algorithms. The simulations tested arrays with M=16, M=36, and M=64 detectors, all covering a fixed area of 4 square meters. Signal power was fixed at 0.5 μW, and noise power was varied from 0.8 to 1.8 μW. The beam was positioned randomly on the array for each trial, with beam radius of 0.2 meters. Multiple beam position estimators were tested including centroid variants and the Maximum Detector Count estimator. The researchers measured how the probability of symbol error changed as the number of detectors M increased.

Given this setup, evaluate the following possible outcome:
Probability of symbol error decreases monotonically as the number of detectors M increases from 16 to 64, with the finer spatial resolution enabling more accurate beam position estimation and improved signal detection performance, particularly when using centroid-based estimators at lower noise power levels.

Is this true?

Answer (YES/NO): NO